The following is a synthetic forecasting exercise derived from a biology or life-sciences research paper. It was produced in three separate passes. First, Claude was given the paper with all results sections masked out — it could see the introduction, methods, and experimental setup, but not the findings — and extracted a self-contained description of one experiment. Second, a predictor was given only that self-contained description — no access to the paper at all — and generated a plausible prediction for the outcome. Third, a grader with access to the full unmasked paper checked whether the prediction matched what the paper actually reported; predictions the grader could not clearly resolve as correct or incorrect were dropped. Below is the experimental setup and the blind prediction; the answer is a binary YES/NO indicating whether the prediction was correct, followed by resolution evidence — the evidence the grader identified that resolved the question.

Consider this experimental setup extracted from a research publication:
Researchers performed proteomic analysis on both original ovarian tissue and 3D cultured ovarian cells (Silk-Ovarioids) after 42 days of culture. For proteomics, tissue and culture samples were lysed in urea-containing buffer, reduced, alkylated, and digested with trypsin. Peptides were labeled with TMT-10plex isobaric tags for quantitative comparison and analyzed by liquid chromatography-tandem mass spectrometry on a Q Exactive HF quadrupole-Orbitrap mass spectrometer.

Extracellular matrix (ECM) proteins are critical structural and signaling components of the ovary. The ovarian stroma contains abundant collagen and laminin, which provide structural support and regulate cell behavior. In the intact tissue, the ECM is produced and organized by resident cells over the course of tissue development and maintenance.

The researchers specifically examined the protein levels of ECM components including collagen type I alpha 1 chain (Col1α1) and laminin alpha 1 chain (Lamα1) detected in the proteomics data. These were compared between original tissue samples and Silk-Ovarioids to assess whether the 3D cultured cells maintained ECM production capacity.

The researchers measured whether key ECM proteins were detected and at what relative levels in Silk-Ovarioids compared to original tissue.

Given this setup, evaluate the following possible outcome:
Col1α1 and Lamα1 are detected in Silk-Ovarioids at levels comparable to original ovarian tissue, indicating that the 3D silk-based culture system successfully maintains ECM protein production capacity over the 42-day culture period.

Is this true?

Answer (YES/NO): NO